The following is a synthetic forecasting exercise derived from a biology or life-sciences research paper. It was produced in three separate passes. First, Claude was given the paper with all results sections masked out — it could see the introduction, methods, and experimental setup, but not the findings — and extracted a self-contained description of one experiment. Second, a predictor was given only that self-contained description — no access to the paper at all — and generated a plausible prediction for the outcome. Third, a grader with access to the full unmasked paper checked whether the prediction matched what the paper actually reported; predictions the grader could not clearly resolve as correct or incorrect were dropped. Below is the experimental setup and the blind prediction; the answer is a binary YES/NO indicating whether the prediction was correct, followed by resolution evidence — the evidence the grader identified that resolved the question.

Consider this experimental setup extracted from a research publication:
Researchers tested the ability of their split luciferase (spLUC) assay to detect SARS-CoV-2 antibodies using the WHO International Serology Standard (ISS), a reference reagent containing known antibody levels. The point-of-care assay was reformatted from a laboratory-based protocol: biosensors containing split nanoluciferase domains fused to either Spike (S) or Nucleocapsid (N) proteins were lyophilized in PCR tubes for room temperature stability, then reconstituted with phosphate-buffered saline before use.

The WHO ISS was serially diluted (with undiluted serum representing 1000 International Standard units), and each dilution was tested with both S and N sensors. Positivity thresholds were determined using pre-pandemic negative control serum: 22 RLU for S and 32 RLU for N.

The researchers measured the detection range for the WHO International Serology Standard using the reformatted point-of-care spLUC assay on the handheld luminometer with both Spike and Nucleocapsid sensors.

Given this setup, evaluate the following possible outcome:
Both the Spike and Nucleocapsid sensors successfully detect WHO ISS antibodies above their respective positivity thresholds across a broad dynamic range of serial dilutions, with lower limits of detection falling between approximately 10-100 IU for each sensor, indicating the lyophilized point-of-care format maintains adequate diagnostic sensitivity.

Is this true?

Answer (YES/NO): YES